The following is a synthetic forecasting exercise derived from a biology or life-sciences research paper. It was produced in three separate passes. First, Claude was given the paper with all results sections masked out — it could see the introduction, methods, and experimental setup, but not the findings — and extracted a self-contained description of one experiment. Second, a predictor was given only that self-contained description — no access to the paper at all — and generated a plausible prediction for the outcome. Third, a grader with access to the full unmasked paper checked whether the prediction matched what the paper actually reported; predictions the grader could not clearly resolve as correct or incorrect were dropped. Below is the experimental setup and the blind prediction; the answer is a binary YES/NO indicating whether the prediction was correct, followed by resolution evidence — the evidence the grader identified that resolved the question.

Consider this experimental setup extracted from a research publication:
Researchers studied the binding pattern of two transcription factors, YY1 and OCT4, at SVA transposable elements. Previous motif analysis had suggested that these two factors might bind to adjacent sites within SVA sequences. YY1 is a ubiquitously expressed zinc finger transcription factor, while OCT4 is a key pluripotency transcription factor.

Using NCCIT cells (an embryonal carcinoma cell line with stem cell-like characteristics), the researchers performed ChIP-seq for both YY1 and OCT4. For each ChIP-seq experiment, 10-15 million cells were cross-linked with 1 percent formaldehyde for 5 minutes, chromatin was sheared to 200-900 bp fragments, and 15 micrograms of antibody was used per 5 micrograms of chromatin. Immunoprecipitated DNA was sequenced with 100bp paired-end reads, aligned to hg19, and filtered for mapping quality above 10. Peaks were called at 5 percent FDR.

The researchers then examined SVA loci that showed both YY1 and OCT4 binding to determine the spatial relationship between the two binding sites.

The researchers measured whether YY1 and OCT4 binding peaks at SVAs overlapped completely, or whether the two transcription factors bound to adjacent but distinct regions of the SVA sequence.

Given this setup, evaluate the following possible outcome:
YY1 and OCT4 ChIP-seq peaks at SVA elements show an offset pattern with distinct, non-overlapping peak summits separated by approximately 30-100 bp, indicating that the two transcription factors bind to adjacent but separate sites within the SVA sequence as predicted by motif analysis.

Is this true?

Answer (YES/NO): YES